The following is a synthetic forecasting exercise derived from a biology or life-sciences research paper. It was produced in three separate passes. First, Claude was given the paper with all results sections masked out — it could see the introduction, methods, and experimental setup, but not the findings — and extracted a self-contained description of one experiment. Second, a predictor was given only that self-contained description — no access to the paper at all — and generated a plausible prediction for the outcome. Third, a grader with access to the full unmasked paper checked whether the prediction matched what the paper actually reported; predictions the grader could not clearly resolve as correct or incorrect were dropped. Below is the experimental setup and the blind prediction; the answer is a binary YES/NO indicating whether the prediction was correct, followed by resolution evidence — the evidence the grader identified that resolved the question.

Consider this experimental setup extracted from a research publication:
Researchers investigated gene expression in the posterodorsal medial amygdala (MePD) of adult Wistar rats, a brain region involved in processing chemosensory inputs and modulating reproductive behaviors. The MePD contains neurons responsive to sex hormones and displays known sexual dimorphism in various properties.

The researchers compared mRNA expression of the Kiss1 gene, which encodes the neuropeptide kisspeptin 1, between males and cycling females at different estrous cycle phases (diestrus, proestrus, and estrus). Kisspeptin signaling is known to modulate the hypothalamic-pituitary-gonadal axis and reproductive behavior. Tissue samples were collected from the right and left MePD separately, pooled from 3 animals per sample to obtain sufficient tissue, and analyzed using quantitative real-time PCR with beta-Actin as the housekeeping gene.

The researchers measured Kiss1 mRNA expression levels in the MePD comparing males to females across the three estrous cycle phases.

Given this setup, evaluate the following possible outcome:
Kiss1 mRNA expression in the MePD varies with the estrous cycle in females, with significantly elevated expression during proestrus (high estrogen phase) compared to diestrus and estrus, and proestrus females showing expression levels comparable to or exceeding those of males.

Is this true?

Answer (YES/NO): NO